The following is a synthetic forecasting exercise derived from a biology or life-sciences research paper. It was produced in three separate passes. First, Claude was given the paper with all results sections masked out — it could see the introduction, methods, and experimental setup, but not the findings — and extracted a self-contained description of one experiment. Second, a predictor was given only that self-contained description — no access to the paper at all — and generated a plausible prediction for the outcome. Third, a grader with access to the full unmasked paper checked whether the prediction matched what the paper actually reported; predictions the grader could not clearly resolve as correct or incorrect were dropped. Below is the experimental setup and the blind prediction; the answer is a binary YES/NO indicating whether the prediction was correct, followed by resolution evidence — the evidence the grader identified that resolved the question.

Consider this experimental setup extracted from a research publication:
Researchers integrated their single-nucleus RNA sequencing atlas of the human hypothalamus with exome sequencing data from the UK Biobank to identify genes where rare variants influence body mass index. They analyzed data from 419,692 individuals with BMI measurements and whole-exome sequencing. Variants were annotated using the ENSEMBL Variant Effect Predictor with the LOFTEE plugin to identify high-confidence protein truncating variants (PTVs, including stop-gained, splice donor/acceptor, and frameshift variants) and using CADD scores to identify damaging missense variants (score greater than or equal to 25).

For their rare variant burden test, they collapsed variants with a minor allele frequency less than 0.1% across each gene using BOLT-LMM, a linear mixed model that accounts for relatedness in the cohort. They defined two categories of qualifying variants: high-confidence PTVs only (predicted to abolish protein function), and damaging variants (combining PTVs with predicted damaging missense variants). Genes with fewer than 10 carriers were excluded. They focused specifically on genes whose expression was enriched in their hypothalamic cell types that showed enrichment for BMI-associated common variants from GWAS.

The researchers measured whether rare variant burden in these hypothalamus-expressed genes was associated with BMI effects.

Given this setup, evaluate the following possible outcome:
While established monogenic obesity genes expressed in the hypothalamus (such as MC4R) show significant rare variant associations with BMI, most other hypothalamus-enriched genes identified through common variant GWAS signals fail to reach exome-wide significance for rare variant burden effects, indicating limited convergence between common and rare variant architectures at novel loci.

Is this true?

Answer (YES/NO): YES